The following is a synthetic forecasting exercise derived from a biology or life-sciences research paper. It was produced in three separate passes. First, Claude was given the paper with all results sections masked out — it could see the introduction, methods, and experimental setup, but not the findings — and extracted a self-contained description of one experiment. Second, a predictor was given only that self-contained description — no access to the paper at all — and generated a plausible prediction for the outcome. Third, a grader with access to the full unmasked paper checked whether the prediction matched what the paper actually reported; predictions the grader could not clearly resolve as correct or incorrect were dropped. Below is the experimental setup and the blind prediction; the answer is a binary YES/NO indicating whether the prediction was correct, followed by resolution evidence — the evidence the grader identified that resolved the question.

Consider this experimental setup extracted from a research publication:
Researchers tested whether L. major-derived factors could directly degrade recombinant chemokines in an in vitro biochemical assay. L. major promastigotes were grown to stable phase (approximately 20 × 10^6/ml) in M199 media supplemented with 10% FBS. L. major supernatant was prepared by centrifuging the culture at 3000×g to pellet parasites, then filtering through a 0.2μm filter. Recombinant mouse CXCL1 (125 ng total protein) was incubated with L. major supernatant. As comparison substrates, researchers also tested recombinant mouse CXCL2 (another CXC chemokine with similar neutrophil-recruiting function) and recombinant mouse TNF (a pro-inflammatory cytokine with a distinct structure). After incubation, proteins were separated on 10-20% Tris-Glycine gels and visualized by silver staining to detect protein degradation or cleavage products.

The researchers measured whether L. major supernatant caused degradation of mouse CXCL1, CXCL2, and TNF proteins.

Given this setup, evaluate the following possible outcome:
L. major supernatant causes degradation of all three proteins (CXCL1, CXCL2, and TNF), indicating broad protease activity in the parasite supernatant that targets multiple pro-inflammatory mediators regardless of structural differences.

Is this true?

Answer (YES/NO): NO